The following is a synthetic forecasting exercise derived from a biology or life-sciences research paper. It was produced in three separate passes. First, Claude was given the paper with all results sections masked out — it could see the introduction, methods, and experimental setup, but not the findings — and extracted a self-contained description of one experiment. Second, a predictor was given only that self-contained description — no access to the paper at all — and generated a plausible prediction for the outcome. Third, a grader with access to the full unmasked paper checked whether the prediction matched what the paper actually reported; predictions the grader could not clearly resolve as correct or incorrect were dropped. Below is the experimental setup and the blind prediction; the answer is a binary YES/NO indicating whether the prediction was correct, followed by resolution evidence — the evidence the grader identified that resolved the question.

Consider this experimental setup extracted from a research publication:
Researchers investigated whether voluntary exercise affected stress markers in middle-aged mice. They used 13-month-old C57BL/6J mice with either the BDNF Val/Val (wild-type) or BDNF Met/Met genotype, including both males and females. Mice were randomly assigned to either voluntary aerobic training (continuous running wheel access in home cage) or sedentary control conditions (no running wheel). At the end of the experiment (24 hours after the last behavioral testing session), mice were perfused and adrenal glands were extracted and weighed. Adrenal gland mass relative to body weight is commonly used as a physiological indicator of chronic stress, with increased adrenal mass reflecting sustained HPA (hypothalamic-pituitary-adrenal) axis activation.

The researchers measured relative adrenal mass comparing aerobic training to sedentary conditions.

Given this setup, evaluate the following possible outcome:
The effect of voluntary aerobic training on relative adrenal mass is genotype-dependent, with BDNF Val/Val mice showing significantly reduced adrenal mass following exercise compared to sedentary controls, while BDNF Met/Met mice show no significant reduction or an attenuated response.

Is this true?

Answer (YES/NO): NO